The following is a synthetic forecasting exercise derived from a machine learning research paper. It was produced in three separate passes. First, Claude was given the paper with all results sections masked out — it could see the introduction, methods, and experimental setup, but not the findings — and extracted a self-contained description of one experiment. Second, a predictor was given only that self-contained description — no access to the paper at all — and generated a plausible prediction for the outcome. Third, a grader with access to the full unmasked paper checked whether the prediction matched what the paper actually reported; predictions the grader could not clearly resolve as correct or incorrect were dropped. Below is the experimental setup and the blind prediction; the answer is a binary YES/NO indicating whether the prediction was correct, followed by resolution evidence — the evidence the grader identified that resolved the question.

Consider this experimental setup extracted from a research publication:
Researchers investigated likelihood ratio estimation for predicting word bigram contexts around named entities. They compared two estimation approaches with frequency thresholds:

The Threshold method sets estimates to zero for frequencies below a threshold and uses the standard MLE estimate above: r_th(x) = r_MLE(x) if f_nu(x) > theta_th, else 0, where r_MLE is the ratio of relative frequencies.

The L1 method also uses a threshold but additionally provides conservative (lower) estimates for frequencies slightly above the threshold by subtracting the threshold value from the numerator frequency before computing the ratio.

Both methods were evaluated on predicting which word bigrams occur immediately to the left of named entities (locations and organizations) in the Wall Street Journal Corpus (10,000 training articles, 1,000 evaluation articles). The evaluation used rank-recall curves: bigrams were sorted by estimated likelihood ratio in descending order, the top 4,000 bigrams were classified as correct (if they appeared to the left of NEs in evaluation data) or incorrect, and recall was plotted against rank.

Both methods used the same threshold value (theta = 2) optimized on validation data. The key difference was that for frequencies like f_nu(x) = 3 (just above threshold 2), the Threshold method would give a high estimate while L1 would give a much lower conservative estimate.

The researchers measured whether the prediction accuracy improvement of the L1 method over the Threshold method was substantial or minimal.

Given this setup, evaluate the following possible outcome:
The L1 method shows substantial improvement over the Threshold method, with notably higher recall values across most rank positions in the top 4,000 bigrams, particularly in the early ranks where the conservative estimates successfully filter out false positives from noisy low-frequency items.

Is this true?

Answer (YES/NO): NO